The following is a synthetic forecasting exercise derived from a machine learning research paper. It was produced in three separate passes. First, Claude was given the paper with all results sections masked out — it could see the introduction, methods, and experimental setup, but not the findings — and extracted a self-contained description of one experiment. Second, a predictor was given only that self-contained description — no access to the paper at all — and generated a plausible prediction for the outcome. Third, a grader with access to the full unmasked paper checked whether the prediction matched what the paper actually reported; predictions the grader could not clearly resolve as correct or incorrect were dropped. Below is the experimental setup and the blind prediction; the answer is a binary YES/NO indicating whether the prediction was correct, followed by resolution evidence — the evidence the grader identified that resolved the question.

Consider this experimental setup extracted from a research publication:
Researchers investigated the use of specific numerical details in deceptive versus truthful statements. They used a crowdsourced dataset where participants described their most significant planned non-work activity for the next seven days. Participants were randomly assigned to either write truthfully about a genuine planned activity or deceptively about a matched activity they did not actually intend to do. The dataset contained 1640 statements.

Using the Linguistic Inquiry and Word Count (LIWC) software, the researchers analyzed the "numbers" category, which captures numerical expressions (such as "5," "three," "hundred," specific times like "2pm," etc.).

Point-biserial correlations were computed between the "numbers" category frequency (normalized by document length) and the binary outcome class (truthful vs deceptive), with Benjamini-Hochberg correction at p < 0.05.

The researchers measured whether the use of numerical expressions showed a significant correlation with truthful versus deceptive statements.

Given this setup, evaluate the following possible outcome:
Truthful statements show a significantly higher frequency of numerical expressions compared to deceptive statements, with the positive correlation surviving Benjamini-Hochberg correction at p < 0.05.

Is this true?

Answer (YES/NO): NO